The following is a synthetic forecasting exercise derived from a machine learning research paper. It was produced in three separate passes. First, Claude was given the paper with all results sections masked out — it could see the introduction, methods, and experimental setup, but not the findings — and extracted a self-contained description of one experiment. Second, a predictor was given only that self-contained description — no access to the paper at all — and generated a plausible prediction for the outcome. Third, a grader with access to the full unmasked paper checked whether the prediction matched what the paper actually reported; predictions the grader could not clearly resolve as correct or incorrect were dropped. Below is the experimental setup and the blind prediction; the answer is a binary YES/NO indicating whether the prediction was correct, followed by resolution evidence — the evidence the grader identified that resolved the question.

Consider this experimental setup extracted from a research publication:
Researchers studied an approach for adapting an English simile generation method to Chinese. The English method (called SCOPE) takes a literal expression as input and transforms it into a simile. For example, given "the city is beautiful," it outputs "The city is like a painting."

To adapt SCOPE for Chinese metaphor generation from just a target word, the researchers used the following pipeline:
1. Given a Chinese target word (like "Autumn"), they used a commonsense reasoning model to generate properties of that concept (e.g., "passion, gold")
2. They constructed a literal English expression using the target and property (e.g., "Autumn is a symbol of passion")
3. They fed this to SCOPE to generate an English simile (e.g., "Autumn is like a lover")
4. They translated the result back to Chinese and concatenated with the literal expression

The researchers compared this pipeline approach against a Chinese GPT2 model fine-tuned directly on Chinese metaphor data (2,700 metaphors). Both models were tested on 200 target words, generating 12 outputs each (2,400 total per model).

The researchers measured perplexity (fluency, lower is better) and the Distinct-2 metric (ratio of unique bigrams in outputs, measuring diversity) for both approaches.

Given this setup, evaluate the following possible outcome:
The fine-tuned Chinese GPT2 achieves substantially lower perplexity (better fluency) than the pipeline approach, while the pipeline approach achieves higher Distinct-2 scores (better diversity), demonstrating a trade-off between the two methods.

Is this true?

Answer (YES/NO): NO